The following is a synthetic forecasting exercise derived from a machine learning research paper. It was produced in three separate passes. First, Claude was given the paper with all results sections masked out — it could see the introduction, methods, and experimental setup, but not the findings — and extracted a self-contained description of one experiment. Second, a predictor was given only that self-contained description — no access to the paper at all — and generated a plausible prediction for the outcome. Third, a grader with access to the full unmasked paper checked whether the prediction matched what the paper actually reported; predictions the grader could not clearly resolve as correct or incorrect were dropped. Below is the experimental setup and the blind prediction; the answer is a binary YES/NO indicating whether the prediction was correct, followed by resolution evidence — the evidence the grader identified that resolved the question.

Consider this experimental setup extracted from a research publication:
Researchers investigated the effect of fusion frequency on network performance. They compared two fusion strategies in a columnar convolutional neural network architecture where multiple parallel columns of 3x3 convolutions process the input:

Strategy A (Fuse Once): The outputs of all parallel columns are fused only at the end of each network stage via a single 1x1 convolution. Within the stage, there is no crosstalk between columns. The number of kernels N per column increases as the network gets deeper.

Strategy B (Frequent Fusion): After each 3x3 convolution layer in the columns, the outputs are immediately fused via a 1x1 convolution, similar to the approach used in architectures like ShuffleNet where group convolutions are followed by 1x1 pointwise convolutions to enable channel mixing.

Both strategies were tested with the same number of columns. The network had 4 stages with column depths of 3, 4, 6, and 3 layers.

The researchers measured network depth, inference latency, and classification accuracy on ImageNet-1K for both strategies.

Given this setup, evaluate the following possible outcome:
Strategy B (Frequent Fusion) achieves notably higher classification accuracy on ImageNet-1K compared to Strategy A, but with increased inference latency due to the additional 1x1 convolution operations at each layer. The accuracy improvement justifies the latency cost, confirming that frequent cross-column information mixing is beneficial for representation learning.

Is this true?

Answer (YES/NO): NO